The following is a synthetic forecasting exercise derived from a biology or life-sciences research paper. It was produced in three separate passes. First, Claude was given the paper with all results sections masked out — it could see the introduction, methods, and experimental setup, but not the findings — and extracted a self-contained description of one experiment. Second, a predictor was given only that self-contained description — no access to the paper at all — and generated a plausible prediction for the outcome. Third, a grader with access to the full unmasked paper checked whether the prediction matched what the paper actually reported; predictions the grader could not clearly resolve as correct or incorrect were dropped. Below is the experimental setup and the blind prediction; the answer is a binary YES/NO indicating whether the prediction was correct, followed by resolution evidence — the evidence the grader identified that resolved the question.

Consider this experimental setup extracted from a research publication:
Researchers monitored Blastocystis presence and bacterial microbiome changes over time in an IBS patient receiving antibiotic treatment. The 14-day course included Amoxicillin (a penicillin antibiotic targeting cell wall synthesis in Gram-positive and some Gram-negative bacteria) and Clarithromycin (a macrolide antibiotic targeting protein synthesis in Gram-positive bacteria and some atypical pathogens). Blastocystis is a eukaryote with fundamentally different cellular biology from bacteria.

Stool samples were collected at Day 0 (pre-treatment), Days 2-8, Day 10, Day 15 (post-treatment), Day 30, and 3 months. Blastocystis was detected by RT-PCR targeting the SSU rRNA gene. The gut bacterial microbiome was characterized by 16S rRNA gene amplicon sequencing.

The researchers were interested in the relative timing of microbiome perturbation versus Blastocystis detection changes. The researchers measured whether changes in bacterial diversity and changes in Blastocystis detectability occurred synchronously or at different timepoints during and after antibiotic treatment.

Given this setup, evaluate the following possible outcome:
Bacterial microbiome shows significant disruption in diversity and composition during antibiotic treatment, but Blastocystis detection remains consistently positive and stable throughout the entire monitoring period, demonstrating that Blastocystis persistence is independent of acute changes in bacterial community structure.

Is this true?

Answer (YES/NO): NO